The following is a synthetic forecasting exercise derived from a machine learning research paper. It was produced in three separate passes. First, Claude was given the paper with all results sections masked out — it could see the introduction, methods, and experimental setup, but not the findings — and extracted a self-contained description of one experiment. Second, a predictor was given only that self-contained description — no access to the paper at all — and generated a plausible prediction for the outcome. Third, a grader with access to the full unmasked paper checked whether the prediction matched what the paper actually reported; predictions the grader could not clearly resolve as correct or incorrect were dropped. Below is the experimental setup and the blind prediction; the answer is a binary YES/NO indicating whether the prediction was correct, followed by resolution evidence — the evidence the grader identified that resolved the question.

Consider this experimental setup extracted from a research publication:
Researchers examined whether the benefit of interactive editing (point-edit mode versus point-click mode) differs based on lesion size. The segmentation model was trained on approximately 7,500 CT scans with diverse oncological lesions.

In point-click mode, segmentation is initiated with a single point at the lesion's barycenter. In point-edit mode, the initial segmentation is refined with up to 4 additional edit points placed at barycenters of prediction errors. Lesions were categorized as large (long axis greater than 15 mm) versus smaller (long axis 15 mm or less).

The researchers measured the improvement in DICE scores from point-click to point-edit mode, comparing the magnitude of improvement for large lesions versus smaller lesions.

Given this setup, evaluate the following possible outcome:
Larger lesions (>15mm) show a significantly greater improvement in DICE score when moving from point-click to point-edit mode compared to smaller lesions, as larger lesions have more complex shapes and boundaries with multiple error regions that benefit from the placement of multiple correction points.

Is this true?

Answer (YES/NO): NO